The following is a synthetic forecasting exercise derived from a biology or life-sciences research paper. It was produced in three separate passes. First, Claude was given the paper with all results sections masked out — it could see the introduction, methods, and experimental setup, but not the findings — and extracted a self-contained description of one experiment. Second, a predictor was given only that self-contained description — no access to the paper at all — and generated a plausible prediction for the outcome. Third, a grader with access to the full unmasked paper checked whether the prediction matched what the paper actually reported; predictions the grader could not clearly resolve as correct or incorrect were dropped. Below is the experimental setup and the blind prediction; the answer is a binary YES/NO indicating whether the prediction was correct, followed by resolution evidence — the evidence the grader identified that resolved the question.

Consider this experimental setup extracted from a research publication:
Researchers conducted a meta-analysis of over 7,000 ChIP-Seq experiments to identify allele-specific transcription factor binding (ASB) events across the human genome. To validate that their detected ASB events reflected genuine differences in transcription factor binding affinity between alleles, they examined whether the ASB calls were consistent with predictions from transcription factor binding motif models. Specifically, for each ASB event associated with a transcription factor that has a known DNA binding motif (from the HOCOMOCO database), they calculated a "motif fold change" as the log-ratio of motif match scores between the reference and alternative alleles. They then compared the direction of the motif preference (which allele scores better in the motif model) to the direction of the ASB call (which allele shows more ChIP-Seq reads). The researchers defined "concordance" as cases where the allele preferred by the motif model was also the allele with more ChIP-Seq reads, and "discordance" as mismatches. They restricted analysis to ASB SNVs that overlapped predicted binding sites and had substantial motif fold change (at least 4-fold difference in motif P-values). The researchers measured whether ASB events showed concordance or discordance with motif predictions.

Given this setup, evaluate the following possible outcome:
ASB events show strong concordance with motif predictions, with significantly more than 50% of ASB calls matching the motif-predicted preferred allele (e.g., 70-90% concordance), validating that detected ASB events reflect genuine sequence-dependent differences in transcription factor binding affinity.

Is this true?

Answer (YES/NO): YES